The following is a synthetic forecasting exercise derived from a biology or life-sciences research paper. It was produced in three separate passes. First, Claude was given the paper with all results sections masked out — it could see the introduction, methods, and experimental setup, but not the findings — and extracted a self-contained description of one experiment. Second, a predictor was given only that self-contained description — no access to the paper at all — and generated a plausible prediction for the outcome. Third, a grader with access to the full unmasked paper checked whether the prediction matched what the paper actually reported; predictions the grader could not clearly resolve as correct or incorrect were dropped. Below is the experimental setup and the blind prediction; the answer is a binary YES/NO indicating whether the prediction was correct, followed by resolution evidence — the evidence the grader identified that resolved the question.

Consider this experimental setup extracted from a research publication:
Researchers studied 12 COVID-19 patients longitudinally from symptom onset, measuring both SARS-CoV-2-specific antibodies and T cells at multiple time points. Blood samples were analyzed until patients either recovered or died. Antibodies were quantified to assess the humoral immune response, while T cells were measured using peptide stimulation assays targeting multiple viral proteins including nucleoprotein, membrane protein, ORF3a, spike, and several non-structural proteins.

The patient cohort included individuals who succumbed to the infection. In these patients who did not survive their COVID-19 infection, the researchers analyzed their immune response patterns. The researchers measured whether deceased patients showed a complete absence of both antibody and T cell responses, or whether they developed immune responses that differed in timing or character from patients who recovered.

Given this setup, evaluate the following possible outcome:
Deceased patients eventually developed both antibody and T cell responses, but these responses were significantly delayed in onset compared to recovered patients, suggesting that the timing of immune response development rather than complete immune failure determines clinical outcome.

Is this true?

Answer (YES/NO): NO